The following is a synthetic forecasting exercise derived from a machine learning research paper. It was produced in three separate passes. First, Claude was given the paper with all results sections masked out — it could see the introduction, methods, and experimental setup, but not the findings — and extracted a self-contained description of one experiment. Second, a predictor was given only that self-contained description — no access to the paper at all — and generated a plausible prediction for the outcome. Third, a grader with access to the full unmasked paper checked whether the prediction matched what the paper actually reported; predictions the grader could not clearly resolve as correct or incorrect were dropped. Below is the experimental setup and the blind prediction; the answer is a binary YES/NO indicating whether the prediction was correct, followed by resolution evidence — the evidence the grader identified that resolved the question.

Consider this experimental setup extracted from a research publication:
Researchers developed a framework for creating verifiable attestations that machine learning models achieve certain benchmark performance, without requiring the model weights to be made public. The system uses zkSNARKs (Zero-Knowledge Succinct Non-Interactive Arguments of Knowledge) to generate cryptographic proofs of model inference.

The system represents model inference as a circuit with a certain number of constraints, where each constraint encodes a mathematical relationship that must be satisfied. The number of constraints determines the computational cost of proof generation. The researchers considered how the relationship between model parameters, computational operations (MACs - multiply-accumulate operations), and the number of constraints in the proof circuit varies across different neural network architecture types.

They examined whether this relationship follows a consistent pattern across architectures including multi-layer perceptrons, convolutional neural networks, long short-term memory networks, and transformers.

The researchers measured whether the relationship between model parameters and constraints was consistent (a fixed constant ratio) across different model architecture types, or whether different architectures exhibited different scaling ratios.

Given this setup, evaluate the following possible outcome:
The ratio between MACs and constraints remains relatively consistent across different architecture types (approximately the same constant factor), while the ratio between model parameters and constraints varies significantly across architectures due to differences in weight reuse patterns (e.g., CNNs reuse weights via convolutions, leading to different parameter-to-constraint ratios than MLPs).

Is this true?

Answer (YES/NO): NO